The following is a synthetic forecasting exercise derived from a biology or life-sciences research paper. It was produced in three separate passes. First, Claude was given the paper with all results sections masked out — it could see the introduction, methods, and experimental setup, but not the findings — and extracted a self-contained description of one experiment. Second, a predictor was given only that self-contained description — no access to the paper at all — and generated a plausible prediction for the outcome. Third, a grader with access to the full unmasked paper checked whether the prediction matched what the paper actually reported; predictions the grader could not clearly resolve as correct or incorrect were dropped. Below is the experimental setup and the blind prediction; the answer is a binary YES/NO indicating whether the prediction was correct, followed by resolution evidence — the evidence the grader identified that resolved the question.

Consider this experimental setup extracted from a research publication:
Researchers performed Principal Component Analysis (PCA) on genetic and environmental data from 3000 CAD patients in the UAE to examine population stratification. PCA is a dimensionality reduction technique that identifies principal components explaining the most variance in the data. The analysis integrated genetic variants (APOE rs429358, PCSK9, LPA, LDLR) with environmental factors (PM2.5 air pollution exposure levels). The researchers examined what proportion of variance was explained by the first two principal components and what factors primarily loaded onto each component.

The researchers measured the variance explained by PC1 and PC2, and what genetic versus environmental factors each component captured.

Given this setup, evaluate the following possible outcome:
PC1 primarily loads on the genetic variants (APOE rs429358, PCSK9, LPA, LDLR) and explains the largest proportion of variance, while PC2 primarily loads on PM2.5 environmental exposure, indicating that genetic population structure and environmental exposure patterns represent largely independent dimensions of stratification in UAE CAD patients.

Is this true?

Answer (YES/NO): YES